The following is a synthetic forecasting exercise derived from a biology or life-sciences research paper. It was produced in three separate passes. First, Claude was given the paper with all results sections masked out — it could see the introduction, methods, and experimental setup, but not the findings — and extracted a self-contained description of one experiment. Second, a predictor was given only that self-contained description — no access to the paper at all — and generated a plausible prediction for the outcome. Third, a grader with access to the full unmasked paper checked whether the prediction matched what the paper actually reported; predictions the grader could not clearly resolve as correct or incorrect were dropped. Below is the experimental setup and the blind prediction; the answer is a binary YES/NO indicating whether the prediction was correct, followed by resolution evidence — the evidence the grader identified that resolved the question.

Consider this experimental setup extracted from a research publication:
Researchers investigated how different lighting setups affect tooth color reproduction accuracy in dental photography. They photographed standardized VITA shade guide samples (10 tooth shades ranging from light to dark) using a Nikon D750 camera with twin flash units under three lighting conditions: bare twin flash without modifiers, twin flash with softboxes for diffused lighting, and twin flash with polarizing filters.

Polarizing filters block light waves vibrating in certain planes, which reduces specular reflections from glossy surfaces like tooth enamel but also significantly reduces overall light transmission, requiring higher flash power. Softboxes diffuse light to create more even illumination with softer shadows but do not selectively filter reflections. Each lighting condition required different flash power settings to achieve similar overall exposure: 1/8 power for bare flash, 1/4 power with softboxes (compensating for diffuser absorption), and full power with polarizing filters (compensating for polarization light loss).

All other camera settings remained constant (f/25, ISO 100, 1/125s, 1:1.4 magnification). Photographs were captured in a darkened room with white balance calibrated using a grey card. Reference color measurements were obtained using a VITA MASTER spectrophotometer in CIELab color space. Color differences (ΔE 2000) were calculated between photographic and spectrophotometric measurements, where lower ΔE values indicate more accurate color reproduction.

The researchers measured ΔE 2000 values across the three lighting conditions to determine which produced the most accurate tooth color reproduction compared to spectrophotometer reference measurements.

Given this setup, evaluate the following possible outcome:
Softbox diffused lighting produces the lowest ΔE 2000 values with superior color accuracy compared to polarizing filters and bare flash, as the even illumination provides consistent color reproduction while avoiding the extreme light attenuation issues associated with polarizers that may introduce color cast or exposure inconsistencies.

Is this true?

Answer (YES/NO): NO